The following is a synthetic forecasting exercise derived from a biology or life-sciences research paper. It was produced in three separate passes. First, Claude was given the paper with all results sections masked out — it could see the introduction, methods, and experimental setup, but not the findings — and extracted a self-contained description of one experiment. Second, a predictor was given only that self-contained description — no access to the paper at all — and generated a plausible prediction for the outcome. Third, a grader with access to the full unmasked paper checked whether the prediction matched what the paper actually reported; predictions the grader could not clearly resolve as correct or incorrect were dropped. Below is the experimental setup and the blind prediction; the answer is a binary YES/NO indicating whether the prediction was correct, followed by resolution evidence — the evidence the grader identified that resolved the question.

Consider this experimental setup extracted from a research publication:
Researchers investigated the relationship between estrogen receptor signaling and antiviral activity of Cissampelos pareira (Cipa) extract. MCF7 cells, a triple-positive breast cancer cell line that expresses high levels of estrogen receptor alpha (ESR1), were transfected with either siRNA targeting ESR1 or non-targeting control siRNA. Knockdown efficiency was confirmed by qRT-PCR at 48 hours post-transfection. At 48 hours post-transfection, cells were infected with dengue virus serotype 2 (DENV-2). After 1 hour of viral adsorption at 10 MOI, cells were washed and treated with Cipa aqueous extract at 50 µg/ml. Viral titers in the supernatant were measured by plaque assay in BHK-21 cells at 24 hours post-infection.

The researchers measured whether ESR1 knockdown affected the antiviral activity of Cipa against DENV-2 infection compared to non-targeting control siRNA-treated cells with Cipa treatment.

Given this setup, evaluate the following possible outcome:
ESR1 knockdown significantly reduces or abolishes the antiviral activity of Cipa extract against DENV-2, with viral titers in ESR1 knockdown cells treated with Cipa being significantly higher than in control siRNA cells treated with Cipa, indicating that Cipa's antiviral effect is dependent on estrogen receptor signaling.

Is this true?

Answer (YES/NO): YES